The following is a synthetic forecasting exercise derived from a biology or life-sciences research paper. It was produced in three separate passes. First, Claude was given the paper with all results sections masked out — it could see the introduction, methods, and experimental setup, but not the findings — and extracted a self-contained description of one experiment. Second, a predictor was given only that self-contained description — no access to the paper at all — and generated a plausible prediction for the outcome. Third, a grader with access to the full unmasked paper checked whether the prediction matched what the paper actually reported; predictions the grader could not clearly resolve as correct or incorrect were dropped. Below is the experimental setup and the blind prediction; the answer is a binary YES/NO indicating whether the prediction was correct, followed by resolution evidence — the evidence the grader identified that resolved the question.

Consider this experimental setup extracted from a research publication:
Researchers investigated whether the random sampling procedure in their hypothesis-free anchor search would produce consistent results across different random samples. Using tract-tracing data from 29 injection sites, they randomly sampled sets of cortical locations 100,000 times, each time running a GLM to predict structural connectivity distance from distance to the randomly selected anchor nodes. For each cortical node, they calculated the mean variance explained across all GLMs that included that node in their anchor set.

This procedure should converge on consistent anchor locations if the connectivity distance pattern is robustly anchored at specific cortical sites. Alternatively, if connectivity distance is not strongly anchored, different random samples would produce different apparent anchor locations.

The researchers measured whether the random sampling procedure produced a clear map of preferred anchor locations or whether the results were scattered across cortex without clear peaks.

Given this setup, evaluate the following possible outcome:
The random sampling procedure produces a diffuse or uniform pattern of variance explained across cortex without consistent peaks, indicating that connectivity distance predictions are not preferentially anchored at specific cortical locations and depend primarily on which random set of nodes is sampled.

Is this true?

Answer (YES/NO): NO